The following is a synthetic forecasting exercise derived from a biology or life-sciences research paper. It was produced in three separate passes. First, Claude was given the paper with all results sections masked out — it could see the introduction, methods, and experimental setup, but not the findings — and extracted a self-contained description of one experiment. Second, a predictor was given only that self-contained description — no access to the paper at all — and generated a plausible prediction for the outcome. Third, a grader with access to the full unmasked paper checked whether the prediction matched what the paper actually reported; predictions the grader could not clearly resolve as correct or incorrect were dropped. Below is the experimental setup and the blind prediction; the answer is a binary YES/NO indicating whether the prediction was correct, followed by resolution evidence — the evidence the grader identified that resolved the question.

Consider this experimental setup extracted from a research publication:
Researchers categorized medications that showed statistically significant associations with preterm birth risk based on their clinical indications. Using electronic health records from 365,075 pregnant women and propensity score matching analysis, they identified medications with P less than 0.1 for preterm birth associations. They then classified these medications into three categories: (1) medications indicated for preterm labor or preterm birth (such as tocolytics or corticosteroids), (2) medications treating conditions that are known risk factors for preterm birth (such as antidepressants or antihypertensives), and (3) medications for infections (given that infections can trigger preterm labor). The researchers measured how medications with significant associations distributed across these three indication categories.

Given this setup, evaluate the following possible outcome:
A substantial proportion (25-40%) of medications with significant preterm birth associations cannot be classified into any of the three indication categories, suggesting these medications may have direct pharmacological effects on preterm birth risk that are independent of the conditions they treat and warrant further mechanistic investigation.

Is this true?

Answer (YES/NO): YES